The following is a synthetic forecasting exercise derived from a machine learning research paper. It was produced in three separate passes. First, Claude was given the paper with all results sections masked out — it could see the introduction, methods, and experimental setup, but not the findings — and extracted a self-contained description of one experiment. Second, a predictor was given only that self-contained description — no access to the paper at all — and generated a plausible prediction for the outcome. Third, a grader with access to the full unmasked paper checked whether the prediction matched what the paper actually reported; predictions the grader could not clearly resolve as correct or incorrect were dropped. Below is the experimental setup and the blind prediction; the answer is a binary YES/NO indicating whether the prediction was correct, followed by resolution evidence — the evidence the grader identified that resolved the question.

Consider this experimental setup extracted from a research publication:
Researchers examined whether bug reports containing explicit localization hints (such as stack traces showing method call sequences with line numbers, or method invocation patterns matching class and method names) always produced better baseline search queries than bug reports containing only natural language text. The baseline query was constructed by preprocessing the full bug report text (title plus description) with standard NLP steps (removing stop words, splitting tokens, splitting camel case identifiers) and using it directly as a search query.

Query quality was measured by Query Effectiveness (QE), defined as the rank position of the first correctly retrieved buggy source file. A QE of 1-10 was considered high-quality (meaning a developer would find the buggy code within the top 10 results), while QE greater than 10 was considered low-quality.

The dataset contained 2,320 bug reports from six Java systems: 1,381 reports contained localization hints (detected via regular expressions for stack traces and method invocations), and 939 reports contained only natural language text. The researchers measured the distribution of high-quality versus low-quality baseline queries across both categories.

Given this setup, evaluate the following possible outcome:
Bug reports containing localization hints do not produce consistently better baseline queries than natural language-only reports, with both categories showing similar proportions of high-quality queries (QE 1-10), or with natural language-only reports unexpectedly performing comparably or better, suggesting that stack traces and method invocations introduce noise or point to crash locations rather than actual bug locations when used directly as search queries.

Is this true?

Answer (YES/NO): NO